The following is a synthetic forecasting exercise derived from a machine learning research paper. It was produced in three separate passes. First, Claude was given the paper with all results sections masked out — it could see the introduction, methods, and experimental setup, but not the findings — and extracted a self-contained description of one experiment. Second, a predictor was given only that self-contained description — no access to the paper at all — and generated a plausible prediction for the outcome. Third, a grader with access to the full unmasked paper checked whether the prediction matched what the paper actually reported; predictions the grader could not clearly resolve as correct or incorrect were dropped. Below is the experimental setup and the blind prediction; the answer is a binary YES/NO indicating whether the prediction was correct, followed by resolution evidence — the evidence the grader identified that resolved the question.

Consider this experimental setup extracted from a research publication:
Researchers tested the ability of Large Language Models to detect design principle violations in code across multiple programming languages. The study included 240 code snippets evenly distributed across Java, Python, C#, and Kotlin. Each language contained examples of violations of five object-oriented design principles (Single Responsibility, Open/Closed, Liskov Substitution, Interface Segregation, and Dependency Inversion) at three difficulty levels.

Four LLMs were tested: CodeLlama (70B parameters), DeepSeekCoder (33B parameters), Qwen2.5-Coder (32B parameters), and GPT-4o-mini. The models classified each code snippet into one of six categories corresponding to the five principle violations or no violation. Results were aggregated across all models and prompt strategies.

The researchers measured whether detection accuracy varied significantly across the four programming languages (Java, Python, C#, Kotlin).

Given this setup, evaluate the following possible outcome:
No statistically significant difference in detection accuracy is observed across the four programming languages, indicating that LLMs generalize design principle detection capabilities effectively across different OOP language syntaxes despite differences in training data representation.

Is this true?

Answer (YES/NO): NO